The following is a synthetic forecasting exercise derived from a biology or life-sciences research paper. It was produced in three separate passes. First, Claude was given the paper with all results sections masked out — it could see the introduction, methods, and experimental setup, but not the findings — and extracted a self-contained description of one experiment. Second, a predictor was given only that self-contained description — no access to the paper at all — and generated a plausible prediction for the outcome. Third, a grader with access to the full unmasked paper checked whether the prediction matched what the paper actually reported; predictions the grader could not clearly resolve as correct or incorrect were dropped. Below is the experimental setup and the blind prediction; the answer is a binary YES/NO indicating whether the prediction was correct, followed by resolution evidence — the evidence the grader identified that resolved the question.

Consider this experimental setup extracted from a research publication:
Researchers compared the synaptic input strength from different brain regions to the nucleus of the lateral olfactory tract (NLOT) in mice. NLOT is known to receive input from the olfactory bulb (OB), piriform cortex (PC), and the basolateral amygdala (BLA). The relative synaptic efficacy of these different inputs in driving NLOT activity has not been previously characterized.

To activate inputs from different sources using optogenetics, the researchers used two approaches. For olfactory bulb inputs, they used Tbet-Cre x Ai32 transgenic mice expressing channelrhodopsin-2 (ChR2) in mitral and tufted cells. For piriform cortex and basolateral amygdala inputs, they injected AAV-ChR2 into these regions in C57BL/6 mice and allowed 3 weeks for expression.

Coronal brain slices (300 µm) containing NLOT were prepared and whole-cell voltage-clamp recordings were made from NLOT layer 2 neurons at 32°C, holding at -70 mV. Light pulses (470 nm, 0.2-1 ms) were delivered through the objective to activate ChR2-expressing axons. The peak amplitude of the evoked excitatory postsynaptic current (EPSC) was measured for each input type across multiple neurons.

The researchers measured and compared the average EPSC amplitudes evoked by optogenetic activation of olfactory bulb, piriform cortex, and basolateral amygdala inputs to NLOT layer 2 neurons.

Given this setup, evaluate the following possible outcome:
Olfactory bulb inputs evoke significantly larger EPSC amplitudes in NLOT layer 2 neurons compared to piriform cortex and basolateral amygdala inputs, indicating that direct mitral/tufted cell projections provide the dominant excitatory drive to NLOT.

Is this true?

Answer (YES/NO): NO